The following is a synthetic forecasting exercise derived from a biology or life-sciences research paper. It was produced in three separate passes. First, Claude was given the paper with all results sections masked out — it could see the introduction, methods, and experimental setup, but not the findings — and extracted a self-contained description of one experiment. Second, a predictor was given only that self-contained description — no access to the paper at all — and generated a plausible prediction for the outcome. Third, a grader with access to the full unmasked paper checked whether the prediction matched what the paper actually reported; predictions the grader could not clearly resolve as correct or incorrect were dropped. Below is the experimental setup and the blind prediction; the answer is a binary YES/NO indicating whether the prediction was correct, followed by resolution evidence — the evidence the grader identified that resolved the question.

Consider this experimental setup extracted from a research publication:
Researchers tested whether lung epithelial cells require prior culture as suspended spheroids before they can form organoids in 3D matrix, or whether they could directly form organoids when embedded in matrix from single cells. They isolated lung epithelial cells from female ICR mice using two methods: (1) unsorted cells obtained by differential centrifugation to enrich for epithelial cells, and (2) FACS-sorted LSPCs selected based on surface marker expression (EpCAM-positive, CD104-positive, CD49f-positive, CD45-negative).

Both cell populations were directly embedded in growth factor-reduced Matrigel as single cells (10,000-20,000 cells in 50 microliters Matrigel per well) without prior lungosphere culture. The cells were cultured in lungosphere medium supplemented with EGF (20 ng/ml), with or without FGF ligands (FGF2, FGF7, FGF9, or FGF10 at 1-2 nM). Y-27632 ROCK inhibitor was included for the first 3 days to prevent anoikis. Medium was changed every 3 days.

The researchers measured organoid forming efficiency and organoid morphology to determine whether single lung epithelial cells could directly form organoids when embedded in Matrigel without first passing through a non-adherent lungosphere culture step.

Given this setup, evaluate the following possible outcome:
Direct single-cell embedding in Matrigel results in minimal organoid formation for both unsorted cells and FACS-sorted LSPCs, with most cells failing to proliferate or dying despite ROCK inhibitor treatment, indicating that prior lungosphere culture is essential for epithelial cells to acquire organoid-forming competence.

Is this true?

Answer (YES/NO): NO